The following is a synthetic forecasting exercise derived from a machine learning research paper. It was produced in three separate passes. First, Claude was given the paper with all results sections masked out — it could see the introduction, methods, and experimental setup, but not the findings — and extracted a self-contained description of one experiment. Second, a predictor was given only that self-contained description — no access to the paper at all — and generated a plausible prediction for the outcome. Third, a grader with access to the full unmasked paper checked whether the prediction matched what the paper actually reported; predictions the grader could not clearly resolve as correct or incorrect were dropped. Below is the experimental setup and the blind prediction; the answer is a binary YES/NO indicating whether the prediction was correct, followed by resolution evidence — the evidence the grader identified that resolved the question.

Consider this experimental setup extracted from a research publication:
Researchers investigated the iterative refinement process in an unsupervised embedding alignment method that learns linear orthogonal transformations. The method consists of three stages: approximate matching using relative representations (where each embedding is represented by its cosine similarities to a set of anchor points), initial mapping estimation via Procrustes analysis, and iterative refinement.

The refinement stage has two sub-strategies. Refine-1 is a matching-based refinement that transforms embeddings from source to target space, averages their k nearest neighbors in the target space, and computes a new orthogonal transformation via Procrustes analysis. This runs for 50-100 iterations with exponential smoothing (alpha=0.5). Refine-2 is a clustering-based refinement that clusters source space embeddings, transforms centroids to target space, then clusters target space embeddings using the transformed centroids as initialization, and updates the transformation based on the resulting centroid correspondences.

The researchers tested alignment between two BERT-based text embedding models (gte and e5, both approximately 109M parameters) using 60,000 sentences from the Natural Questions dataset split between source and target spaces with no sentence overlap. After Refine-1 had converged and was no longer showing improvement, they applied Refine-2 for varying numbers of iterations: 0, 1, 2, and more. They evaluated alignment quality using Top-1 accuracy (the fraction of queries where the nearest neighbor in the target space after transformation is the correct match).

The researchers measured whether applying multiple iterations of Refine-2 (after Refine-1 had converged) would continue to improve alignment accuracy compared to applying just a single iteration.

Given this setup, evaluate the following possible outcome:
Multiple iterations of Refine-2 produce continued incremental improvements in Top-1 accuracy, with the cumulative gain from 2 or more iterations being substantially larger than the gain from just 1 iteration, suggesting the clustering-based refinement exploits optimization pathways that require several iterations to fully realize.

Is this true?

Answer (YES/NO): NO